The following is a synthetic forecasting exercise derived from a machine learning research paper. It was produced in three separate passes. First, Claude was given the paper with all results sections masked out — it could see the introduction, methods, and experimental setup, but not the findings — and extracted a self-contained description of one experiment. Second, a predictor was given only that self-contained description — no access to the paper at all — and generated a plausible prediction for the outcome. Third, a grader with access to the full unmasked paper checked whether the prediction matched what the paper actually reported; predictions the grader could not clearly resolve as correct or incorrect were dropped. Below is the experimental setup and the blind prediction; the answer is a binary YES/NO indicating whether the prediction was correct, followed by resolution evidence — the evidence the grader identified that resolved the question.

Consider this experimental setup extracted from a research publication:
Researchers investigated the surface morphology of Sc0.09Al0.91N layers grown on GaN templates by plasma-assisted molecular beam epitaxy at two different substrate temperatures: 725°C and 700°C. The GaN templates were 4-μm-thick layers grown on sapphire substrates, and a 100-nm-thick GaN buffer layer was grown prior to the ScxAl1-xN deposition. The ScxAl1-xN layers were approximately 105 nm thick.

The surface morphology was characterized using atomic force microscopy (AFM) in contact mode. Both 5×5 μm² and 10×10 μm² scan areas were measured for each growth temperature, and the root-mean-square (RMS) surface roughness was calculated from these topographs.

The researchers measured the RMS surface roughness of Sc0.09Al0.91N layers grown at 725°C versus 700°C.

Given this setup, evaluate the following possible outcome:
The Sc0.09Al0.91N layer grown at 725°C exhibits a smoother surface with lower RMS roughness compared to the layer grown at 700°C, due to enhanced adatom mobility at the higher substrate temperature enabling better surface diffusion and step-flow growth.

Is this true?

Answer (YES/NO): NO